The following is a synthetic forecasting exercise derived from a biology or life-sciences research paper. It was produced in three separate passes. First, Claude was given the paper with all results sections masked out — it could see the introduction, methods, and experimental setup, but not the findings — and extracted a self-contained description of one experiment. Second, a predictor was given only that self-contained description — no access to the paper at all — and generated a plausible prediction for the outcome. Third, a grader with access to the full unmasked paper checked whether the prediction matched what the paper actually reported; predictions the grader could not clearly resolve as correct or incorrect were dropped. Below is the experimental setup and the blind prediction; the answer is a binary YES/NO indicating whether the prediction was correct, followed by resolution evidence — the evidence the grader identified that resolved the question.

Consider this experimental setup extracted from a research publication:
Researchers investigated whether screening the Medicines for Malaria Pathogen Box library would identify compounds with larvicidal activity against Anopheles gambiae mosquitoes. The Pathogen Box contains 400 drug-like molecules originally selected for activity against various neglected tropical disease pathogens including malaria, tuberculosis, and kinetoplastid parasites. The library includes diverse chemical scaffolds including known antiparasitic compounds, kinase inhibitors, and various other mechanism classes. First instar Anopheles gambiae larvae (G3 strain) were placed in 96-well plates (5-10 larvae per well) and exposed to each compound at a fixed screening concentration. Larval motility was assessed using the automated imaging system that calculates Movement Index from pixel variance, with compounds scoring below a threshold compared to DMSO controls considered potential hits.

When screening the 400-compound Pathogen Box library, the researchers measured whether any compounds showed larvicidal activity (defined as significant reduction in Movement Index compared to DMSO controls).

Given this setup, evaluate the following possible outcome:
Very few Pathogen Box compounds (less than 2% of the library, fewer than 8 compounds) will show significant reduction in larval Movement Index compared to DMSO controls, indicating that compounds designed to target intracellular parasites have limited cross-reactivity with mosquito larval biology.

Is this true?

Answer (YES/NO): YES